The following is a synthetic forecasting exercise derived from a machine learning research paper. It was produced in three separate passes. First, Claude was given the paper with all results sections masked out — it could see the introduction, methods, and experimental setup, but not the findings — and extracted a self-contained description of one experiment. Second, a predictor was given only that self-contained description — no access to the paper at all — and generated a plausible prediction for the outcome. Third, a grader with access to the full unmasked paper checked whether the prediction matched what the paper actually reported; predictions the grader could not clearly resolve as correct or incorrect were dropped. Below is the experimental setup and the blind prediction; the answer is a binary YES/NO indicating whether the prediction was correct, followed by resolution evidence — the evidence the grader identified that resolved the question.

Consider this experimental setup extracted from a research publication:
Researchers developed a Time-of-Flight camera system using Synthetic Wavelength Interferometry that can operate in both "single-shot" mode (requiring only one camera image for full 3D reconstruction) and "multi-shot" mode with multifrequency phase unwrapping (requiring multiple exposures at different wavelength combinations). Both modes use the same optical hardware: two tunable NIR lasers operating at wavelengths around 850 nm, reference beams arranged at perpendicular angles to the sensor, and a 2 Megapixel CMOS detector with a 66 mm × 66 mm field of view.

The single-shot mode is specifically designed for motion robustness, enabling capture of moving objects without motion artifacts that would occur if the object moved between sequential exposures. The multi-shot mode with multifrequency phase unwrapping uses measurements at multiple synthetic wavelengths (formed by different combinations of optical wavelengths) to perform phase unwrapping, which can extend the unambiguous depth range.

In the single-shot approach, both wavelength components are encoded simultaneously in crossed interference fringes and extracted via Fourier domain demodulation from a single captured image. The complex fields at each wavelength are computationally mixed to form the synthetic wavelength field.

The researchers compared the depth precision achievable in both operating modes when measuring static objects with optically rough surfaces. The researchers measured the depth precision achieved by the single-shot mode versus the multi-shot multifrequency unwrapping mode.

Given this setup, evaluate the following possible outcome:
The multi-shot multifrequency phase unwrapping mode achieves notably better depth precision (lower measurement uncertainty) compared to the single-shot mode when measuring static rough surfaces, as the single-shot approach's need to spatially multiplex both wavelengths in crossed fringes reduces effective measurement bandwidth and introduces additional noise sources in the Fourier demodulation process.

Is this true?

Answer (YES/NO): NO